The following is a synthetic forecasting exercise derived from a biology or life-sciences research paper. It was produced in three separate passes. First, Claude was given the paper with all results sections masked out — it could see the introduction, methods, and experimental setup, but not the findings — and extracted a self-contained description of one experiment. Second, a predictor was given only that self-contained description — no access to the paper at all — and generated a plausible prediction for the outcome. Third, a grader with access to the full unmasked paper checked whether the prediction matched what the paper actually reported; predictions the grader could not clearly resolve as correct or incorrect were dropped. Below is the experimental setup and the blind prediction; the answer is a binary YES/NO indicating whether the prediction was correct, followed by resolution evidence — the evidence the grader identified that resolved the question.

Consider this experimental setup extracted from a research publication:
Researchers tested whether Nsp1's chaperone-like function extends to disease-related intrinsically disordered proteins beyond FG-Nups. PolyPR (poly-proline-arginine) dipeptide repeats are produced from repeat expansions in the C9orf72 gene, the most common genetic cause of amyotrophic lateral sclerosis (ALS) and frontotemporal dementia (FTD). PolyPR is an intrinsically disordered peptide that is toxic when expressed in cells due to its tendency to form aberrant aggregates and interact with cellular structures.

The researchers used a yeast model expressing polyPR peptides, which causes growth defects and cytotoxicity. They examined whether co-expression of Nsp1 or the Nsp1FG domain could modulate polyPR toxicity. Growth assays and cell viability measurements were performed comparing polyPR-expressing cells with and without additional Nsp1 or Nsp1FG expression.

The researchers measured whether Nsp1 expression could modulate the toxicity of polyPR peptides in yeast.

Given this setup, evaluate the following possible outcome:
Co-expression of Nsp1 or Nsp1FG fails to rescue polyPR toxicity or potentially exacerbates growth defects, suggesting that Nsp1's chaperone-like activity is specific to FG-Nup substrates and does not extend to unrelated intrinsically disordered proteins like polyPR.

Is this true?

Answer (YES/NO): NO